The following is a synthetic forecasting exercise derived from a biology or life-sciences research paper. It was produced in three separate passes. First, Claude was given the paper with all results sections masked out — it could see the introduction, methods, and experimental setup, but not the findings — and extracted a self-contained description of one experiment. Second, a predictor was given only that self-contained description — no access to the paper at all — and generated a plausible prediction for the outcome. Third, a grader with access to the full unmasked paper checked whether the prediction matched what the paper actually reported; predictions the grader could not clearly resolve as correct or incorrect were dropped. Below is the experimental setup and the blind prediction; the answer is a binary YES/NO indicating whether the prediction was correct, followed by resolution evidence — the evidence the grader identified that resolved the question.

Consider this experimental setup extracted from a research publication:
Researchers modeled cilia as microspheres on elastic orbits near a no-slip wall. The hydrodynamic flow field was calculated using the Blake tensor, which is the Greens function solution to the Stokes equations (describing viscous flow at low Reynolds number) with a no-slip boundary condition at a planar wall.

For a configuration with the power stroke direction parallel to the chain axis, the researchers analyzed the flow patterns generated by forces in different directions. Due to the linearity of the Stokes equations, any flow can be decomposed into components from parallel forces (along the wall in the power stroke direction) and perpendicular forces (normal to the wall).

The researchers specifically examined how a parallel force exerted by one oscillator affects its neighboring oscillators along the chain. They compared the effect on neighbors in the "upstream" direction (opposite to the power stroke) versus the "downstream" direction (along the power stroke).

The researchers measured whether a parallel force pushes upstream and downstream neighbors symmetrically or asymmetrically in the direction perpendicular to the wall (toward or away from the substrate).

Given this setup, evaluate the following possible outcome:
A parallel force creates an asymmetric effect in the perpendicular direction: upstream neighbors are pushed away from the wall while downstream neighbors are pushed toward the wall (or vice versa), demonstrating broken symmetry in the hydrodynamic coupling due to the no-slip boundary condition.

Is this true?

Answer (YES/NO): YES